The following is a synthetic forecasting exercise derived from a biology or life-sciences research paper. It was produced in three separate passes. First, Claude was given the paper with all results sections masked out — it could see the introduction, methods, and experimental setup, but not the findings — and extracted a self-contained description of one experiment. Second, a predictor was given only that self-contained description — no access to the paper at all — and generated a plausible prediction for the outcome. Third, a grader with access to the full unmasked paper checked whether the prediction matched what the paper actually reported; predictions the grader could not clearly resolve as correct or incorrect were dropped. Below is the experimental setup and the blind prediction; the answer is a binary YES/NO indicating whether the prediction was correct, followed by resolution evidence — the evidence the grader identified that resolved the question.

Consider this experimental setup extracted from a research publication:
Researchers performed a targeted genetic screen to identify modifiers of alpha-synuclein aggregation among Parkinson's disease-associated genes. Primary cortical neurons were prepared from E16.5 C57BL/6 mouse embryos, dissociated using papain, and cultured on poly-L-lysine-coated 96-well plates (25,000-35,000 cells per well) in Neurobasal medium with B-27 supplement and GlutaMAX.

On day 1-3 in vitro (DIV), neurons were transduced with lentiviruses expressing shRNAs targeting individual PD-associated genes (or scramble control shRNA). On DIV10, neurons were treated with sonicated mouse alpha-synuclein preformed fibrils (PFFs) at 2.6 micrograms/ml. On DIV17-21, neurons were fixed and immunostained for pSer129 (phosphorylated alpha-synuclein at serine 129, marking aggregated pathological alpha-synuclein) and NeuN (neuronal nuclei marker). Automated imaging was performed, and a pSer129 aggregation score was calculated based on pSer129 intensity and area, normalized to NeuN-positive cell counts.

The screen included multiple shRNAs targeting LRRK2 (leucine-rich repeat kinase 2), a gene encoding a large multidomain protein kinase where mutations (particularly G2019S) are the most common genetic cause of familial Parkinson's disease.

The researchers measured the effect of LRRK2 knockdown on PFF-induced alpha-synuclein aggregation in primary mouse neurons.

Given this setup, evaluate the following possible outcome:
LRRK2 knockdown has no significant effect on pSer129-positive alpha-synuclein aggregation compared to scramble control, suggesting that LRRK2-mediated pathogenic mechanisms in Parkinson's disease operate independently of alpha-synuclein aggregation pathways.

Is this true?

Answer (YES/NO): NO